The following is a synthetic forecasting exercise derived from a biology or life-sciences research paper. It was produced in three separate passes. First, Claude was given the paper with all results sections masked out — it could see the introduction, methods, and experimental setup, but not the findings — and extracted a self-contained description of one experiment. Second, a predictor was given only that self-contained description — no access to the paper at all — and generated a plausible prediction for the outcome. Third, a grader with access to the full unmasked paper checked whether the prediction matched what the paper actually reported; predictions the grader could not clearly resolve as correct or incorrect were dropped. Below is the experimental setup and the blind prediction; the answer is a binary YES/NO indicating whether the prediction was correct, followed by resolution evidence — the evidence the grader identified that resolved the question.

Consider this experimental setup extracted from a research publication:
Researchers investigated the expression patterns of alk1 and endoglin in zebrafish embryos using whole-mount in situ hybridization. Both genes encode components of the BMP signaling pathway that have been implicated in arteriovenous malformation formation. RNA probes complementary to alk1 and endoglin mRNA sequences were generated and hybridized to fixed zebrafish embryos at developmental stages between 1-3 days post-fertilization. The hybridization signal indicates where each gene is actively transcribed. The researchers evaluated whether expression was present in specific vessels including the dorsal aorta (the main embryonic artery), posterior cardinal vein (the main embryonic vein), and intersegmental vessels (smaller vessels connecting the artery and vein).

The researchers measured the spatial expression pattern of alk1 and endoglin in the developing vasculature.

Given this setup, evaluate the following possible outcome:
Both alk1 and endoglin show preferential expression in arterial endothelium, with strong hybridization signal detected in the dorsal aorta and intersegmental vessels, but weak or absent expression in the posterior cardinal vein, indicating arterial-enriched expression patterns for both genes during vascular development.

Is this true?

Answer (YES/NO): NO